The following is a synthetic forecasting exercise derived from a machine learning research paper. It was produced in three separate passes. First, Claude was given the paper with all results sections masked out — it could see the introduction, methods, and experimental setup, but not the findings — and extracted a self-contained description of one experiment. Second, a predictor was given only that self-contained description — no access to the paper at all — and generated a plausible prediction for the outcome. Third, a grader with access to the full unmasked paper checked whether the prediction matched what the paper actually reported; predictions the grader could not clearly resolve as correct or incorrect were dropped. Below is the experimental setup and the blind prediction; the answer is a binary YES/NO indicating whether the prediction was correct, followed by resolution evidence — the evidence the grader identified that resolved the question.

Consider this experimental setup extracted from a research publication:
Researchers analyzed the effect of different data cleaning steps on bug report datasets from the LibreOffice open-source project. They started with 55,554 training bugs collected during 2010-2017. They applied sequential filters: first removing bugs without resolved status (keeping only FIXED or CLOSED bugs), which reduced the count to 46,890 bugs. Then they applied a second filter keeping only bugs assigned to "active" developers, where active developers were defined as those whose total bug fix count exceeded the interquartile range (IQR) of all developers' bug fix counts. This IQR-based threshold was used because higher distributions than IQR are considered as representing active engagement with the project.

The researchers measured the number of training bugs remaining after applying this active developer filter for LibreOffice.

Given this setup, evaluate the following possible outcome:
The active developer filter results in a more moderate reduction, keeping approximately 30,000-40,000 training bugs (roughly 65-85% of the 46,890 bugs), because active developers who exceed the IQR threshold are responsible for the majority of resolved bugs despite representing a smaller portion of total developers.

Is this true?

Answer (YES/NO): NO